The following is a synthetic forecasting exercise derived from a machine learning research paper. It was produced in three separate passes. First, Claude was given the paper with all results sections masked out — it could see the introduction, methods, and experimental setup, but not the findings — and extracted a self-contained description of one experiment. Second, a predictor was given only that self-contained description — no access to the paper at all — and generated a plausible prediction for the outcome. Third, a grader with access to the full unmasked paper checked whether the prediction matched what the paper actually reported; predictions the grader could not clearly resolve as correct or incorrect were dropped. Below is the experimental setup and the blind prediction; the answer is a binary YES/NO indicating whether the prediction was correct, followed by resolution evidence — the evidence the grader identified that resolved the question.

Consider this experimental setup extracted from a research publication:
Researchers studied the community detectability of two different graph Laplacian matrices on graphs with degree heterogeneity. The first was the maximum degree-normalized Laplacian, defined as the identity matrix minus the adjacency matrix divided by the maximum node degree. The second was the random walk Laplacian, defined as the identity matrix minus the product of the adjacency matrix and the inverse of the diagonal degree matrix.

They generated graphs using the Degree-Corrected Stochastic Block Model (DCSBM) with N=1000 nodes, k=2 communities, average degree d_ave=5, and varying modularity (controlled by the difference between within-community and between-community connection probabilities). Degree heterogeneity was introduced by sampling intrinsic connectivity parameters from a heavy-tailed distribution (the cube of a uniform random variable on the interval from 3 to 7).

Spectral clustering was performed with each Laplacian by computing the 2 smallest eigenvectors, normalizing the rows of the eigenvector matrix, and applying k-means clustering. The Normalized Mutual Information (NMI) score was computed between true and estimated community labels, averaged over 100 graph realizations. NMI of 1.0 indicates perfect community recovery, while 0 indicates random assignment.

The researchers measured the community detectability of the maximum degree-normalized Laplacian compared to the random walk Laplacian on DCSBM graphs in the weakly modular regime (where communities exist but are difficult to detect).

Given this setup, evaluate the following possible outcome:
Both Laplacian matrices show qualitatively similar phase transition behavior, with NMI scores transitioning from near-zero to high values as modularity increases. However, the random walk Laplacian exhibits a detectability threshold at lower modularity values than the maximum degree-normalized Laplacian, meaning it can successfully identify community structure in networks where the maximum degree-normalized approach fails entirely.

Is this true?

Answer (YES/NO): NO